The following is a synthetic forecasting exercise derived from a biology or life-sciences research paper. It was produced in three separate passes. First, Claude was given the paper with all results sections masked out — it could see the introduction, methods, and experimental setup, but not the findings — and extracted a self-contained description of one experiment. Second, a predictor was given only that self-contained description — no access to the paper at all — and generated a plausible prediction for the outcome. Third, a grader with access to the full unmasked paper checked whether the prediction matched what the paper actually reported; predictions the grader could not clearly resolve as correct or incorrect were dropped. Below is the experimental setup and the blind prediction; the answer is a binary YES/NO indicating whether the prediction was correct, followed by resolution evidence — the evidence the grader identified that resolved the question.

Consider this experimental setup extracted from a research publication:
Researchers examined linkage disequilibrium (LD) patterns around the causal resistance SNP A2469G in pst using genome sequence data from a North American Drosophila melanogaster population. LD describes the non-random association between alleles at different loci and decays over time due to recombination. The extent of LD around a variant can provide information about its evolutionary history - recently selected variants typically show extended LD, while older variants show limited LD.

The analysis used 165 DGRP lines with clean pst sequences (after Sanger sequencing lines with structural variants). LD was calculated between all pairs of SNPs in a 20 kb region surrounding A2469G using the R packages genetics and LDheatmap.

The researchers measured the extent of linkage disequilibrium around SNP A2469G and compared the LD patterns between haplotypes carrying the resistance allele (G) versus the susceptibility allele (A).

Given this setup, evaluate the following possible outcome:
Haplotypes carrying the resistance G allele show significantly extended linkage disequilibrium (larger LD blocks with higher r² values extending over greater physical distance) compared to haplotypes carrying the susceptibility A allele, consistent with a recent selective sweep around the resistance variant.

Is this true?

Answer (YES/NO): NO